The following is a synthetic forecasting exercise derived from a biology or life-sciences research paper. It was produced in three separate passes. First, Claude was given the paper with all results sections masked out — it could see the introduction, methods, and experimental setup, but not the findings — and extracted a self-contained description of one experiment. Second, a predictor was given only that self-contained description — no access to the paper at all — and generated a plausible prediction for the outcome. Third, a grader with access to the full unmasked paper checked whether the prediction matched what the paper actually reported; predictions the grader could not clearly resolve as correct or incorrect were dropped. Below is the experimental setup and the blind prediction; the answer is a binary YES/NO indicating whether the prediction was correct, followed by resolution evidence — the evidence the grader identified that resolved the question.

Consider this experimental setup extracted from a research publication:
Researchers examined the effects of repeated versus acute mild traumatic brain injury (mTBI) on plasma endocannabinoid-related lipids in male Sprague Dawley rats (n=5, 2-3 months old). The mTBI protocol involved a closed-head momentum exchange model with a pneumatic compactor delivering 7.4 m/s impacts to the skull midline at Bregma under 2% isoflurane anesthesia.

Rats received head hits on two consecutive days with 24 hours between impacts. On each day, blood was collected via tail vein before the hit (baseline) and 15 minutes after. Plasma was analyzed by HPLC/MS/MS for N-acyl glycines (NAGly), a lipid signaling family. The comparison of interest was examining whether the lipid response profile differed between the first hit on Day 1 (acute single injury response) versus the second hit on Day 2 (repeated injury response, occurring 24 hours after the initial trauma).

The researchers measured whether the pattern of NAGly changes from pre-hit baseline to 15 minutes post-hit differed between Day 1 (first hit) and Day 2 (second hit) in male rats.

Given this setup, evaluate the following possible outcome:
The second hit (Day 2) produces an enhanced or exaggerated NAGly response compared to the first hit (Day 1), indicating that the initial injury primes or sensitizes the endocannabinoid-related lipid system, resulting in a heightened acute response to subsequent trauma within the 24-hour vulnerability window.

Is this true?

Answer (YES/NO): NO